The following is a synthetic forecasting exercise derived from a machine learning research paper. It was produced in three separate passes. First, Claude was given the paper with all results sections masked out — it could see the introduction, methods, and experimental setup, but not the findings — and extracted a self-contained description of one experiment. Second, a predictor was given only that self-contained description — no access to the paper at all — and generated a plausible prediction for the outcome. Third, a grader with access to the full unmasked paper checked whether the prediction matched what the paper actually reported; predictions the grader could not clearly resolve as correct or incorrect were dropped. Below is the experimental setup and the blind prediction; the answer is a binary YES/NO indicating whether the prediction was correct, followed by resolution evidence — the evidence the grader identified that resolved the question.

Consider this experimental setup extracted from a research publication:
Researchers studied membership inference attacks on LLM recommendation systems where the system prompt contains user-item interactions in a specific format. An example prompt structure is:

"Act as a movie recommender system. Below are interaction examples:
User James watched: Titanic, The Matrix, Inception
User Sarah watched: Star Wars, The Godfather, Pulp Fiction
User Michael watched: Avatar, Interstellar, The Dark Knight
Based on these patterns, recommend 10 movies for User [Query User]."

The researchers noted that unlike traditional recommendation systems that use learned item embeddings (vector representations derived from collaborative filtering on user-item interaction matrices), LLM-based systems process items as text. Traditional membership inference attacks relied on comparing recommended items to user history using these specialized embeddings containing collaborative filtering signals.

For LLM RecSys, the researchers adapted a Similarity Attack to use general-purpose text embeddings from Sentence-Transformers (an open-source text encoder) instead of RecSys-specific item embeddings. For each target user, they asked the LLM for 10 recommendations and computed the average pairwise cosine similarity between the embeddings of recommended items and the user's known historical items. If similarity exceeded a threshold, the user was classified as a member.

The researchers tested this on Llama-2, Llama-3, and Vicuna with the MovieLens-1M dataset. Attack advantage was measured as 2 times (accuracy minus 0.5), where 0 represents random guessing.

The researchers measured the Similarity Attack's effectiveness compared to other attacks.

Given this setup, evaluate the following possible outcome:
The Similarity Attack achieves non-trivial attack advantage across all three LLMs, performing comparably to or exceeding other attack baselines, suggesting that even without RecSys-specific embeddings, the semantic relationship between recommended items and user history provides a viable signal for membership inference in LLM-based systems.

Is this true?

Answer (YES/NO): NO